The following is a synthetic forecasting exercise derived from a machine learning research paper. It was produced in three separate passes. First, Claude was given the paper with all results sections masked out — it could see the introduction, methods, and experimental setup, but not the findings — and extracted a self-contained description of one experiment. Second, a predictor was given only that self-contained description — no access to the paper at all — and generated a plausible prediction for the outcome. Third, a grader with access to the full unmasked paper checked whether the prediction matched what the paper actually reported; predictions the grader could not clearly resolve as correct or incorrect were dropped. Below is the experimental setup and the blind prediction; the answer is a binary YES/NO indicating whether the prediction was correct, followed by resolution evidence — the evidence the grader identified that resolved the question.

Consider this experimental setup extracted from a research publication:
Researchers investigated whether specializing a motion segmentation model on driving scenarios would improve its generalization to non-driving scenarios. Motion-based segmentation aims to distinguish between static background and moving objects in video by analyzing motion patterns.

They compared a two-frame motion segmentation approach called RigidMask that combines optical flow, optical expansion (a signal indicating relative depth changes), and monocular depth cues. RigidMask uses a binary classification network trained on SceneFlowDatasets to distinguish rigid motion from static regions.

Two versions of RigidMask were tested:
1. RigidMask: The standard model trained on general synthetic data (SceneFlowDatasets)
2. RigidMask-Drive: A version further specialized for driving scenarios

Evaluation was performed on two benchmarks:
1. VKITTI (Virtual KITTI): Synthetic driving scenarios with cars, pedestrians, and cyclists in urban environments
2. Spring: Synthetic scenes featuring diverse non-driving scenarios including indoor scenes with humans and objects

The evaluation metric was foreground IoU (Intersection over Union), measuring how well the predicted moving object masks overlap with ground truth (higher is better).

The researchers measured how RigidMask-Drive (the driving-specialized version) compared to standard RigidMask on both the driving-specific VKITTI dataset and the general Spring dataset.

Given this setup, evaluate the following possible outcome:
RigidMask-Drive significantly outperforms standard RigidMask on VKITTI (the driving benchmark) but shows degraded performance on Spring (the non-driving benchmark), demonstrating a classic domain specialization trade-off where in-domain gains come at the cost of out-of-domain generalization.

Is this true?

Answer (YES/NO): NO